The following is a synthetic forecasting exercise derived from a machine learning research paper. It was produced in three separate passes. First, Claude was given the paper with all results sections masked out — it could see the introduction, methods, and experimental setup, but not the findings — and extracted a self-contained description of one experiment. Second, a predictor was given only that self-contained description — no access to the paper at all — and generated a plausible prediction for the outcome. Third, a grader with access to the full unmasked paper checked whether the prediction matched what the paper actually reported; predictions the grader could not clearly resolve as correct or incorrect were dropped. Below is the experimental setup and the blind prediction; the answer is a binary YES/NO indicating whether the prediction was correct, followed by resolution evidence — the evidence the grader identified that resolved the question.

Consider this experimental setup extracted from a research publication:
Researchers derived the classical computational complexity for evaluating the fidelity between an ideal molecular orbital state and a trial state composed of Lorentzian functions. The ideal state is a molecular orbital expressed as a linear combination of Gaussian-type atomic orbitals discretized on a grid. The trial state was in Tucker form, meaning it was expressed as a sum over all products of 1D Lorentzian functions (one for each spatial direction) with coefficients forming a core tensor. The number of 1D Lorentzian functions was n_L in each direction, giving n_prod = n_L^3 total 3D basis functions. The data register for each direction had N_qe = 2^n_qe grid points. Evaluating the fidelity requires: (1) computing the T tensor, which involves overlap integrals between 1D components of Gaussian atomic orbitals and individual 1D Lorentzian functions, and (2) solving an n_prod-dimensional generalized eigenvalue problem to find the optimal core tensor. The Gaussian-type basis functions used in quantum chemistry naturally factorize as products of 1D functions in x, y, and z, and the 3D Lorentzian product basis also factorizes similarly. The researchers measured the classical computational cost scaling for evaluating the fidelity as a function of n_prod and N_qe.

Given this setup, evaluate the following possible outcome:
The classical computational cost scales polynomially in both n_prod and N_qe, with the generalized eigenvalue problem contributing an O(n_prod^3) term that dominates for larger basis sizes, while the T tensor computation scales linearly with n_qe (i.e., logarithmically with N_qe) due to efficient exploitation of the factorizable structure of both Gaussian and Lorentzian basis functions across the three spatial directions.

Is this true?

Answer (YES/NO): NO